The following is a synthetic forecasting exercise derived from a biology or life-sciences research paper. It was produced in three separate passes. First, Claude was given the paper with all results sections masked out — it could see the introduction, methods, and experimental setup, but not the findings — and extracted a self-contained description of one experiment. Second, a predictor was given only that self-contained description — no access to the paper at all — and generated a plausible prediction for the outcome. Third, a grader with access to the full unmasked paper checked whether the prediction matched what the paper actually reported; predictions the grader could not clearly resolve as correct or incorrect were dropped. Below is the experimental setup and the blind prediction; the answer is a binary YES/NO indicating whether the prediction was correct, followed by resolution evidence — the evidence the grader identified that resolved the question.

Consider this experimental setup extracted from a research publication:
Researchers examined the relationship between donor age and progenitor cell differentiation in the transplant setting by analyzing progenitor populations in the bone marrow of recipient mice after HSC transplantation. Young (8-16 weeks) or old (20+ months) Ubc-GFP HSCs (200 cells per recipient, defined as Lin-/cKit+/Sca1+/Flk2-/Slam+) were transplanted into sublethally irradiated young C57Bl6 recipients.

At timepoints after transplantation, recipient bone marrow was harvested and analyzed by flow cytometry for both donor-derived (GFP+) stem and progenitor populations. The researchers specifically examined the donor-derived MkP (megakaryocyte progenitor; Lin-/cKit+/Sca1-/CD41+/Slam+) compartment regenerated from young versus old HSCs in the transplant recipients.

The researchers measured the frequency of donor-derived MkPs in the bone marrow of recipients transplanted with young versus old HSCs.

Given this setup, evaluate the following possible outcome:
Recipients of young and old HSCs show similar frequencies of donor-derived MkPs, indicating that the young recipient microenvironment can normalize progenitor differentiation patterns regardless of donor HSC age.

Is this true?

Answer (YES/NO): NO